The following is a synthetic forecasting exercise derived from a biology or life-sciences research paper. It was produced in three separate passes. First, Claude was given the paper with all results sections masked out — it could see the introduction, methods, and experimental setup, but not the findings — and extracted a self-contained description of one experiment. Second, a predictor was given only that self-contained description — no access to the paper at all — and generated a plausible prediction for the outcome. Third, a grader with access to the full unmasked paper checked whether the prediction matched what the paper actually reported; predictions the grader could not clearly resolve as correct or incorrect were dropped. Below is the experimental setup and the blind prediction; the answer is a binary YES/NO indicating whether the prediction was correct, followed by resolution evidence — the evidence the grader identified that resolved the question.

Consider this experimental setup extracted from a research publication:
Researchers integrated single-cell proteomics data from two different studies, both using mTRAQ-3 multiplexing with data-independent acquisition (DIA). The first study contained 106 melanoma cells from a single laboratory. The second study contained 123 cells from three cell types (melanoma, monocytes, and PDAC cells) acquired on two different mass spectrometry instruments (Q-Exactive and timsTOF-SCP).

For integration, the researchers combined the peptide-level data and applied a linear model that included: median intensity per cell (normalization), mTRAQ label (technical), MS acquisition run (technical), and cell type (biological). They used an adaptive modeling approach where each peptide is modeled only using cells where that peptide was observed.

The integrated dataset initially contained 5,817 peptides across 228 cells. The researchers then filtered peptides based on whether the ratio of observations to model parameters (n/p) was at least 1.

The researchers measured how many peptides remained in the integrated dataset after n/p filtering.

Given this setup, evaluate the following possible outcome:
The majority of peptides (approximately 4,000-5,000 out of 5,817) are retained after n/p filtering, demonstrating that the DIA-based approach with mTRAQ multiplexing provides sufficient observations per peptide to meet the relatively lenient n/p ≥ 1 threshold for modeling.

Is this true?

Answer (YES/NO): YES